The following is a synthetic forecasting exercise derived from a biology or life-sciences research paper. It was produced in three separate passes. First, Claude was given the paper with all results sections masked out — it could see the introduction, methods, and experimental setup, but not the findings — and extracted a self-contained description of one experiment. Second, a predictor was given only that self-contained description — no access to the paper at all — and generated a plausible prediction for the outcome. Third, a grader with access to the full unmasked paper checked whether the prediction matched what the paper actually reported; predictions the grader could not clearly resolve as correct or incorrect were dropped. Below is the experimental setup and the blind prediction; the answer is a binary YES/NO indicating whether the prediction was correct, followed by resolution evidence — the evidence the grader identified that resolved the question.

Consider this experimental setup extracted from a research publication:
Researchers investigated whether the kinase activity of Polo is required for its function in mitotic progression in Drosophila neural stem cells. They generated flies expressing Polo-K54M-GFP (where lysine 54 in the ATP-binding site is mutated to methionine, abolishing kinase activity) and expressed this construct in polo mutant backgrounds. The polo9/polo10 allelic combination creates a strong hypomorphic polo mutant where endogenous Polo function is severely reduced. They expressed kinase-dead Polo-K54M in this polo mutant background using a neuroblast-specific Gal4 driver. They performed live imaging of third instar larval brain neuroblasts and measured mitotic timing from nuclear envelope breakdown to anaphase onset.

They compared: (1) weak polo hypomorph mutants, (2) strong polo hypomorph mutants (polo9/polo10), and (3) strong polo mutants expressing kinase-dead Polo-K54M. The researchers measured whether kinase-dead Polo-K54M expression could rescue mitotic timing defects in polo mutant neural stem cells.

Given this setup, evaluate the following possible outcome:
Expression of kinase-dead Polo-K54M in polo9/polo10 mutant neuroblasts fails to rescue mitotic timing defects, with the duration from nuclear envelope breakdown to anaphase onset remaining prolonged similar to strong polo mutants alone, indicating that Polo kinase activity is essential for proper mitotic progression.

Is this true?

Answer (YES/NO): YES